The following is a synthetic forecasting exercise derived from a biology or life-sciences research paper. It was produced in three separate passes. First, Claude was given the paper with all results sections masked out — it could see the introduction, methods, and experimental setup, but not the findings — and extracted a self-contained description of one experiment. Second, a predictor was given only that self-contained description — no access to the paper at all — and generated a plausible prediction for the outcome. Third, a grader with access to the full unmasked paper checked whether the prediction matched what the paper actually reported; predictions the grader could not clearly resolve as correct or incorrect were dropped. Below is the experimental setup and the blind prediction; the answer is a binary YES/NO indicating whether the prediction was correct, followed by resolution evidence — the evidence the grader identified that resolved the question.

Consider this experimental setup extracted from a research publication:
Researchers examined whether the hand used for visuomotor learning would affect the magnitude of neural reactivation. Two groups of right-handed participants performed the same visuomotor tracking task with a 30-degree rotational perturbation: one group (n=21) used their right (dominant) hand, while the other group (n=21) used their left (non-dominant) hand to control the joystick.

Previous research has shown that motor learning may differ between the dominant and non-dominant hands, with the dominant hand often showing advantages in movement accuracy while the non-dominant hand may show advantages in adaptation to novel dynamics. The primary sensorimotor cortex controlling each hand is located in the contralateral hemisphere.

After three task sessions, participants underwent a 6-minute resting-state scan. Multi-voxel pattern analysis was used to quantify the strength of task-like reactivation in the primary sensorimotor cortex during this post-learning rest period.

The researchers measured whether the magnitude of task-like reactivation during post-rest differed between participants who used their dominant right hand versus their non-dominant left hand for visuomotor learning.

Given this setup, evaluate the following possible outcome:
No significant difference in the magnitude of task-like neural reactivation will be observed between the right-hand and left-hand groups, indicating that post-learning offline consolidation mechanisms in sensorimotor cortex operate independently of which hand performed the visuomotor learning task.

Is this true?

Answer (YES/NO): NO